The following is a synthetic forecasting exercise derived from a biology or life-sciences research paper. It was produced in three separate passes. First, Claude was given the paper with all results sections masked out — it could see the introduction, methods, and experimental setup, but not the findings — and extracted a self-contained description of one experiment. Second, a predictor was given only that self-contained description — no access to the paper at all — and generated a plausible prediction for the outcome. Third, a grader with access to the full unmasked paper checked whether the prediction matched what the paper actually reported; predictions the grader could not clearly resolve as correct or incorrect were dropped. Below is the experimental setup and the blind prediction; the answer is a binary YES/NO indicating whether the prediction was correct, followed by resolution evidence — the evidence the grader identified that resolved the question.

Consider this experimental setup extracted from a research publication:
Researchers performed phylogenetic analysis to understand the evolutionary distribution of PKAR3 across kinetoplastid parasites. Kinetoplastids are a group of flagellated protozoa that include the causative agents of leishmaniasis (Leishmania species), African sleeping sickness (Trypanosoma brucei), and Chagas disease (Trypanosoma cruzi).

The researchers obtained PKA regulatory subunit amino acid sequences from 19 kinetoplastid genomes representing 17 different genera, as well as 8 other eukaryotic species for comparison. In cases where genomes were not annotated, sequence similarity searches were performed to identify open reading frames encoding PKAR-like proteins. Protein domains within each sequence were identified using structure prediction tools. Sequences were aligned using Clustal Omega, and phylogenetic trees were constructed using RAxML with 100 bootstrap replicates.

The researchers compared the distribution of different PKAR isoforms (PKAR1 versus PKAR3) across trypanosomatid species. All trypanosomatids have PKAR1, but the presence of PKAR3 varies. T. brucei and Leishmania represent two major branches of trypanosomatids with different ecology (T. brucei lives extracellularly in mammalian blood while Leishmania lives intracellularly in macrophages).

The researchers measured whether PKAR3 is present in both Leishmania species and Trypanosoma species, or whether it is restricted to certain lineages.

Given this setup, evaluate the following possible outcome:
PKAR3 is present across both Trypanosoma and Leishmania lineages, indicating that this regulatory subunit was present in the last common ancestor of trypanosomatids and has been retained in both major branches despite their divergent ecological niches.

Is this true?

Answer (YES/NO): NO